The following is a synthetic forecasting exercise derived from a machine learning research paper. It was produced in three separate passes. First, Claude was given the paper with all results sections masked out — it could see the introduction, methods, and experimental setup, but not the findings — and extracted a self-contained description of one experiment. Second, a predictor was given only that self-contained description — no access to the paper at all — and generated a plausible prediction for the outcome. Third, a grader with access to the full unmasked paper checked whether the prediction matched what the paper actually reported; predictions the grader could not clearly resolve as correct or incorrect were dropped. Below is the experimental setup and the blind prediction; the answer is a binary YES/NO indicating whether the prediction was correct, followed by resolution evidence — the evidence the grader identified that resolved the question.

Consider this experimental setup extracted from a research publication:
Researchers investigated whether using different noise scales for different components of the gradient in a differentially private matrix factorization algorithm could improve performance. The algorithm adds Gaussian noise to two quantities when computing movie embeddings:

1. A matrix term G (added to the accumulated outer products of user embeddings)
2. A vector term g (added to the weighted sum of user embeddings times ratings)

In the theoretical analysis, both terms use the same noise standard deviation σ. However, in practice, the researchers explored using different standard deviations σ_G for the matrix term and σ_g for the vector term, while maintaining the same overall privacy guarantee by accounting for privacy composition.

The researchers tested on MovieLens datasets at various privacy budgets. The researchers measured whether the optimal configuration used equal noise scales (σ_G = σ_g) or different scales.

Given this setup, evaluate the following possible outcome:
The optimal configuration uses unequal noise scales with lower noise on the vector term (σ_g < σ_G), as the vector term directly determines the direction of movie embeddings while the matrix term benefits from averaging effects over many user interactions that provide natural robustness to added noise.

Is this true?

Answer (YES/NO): YES